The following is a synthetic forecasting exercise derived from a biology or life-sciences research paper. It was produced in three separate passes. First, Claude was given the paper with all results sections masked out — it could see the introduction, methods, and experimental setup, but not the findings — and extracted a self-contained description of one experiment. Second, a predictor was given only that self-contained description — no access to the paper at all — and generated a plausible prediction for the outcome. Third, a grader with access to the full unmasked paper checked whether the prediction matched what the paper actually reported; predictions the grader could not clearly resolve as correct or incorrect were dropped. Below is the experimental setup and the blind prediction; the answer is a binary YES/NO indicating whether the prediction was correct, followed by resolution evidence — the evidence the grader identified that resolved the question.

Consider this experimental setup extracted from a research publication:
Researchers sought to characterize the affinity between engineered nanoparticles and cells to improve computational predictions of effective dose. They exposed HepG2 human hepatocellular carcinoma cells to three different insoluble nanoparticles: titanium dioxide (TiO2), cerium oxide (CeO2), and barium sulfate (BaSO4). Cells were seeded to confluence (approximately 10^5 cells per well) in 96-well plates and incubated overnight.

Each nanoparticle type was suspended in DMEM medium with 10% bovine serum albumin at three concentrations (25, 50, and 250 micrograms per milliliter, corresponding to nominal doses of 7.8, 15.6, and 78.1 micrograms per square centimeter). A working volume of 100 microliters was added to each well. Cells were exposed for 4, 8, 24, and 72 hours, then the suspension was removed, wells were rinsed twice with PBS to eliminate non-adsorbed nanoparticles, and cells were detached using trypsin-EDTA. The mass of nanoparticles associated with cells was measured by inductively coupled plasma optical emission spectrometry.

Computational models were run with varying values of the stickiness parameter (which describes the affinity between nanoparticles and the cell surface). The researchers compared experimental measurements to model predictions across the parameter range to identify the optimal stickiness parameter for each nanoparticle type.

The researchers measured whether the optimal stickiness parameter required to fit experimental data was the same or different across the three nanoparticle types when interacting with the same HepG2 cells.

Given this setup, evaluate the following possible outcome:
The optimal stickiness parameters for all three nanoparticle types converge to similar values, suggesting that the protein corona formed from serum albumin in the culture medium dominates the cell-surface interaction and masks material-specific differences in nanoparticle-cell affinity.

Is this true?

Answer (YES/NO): NO